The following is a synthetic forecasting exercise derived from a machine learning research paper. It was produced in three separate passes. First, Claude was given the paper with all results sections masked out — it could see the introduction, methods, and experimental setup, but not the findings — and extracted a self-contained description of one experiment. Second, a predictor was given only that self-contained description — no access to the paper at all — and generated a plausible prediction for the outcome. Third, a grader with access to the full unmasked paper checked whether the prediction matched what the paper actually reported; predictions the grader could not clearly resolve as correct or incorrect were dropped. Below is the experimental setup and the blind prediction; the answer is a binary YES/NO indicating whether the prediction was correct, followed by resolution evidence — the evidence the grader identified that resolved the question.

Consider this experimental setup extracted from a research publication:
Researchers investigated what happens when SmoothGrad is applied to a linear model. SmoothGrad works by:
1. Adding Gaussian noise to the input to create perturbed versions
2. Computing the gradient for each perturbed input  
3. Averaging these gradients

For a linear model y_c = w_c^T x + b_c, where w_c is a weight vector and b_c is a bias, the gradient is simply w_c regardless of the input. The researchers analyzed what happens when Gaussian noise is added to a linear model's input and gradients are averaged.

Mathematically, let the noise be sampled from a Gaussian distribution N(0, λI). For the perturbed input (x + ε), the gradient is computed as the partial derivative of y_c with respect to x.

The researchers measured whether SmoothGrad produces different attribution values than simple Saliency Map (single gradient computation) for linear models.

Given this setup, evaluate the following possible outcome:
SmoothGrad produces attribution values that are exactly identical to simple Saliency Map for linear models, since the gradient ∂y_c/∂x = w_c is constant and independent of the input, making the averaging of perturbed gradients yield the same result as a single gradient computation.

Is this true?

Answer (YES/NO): YES